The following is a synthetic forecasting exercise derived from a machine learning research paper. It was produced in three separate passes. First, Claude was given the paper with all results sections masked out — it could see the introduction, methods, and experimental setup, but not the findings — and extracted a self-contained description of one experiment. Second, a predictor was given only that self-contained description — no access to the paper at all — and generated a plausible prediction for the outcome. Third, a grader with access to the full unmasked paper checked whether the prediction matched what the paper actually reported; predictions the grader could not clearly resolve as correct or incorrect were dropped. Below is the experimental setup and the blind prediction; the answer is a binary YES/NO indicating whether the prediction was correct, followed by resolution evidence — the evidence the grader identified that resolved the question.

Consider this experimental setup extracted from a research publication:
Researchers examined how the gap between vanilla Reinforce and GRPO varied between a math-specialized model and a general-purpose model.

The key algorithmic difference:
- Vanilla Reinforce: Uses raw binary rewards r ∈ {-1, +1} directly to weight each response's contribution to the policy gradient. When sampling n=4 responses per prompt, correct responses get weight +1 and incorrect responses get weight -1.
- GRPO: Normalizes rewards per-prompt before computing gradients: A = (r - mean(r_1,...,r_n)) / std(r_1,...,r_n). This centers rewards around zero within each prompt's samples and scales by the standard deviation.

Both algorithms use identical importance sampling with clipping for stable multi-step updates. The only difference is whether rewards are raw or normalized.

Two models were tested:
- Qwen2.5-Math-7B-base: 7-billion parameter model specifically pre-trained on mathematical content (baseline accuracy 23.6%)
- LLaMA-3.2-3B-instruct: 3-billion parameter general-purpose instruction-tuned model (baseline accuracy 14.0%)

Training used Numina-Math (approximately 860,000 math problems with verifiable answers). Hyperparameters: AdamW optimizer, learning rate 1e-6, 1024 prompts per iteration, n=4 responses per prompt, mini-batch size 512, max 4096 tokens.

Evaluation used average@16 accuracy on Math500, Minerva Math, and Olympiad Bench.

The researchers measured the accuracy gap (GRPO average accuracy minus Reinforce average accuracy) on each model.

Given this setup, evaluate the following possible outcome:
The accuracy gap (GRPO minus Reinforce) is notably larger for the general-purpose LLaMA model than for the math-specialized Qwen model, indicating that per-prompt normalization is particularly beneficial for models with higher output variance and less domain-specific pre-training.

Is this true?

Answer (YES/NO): YES